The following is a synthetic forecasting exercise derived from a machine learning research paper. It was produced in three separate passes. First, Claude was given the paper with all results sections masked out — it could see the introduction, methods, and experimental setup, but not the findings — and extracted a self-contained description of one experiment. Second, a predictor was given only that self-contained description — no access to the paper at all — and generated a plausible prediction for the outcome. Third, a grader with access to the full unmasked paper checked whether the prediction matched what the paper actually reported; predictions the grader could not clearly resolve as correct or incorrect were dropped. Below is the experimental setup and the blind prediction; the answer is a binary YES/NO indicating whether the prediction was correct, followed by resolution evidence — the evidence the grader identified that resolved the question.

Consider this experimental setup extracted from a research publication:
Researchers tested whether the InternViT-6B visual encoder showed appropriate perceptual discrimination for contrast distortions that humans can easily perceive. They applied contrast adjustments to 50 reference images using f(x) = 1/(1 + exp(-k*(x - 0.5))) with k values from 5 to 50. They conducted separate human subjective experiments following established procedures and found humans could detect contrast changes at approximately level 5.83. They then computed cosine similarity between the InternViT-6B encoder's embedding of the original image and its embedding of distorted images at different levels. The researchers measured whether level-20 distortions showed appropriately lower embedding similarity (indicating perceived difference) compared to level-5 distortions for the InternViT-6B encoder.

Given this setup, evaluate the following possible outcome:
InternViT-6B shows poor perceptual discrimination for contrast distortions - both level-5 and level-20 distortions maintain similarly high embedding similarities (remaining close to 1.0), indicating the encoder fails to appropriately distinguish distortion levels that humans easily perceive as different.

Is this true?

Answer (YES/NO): YES